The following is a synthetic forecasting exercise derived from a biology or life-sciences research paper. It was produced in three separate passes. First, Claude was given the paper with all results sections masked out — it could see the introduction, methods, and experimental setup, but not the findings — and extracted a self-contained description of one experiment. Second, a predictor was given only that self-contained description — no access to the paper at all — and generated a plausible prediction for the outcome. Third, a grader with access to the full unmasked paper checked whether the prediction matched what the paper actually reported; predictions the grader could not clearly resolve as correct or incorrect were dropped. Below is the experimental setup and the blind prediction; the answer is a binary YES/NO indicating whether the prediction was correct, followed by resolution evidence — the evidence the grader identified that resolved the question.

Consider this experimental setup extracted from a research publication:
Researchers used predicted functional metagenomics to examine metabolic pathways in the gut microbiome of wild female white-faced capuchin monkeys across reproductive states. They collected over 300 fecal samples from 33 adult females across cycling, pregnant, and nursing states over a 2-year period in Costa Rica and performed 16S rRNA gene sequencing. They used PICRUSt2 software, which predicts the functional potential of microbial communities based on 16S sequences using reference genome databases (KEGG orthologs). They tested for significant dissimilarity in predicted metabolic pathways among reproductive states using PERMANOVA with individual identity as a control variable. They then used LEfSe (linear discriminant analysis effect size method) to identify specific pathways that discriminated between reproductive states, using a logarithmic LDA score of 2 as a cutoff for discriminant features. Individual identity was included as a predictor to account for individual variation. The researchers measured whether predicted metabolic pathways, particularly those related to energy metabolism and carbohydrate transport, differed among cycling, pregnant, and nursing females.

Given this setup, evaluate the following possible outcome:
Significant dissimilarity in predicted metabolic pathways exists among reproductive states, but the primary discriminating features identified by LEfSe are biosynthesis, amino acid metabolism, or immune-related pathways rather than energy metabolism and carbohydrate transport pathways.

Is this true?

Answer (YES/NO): NO